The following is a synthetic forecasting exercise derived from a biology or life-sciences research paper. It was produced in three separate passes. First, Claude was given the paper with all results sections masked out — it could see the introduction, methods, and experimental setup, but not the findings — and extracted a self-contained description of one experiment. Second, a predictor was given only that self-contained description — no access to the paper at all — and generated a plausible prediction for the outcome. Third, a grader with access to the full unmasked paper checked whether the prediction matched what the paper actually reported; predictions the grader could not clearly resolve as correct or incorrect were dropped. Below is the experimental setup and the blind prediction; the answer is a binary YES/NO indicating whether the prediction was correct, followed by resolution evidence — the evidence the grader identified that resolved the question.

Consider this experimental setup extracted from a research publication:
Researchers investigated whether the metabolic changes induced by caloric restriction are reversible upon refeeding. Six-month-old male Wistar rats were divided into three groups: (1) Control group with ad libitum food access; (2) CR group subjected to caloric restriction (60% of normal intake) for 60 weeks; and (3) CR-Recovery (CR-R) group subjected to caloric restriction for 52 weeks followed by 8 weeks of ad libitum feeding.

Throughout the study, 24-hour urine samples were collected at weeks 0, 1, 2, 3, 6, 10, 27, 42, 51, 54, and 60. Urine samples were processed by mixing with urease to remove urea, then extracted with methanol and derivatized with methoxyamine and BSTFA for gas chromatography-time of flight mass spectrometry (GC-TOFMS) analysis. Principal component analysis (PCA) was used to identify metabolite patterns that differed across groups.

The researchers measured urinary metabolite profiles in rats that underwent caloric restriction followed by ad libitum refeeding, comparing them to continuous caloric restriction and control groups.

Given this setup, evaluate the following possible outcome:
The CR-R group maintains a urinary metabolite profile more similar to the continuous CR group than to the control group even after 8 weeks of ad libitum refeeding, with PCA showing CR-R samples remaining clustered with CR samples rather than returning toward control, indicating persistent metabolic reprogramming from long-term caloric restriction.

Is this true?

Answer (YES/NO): NO